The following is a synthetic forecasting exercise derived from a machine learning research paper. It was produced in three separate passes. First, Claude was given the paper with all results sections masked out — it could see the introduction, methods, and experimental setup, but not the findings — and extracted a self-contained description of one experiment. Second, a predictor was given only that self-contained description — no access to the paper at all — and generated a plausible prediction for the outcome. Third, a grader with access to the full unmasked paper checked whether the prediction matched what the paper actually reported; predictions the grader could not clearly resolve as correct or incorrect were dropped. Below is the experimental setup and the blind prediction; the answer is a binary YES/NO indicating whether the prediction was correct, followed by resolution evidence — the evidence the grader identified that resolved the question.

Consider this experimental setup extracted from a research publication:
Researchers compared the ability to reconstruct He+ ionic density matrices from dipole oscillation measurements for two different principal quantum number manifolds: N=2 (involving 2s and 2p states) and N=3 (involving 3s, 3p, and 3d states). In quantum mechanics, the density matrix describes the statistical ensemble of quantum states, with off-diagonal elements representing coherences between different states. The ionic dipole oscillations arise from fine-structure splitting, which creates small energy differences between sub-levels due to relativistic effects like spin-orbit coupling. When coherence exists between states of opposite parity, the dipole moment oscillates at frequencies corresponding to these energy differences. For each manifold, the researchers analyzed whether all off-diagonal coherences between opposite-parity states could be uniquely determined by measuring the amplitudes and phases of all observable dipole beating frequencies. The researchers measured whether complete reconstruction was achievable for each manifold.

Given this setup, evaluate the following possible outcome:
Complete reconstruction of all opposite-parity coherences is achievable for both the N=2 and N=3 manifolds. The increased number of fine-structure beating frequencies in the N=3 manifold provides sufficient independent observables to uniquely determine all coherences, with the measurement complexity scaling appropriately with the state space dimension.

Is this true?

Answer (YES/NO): NO